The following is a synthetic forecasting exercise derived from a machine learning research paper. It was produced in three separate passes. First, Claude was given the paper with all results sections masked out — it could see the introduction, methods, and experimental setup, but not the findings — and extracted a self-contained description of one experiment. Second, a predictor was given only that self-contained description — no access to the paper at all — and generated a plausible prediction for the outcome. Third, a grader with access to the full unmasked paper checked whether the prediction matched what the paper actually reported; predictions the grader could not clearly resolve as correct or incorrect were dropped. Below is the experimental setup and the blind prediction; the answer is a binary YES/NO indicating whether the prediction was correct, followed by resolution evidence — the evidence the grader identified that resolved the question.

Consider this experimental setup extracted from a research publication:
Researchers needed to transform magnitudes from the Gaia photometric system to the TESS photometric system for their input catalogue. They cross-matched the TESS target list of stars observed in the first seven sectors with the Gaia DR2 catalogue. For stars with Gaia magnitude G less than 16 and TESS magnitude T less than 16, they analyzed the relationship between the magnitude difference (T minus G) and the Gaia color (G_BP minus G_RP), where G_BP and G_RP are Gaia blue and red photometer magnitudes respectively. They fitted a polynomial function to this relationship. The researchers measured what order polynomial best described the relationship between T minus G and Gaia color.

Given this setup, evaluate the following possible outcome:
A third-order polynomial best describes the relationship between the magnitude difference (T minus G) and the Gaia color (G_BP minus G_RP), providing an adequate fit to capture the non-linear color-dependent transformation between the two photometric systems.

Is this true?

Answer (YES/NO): NO